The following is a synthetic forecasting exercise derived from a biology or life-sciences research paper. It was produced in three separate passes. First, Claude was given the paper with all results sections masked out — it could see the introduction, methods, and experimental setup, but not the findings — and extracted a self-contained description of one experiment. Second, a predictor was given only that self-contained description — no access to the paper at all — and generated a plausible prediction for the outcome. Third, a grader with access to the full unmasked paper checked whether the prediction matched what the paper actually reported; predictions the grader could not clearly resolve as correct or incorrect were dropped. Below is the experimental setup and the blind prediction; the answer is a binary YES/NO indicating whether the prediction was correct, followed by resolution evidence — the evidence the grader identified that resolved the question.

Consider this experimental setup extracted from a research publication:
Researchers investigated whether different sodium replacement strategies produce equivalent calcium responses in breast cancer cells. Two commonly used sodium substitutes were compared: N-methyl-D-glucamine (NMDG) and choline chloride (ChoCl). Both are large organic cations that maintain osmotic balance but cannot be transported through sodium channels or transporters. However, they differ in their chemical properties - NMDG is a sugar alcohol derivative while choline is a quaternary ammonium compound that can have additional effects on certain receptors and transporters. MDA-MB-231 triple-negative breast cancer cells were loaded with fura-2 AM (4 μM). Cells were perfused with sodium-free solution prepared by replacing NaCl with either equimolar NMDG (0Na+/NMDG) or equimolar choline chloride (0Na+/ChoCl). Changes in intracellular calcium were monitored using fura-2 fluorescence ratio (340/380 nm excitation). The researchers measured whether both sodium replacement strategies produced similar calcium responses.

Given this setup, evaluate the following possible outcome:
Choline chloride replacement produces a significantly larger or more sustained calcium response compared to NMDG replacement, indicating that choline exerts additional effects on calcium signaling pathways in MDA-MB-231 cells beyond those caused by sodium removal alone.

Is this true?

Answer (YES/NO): NO